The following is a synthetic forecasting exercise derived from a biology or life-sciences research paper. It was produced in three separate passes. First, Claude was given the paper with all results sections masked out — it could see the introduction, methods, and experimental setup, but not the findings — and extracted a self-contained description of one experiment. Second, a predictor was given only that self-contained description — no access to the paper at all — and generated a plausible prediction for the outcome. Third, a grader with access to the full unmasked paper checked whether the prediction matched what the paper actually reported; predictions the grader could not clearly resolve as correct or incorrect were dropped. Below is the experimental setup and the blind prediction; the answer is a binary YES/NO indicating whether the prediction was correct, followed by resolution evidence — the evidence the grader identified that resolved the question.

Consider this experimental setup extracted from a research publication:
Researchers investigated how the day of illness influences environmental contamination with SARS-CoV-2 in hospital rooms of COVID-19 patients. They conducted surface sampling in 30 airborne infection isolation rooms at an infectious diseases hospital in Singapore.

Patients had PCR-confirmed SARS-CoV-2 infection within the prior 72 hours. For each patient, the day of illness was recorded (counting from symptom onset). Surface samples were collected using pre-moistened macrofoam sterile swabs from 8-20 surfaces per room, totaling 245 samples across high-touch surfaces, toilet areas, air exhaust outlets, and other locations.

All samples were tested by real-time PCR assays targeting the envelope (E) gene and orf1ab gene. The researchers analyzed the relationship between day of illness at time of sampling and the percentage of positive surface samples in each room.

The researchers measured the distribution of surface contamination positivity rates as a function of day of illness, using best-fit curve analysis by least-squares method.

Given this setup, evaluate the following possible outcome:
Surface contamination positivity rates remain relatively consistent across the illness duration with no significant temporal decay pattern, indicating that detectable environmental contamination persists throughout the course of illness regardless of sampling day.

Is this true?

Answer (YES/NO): NO